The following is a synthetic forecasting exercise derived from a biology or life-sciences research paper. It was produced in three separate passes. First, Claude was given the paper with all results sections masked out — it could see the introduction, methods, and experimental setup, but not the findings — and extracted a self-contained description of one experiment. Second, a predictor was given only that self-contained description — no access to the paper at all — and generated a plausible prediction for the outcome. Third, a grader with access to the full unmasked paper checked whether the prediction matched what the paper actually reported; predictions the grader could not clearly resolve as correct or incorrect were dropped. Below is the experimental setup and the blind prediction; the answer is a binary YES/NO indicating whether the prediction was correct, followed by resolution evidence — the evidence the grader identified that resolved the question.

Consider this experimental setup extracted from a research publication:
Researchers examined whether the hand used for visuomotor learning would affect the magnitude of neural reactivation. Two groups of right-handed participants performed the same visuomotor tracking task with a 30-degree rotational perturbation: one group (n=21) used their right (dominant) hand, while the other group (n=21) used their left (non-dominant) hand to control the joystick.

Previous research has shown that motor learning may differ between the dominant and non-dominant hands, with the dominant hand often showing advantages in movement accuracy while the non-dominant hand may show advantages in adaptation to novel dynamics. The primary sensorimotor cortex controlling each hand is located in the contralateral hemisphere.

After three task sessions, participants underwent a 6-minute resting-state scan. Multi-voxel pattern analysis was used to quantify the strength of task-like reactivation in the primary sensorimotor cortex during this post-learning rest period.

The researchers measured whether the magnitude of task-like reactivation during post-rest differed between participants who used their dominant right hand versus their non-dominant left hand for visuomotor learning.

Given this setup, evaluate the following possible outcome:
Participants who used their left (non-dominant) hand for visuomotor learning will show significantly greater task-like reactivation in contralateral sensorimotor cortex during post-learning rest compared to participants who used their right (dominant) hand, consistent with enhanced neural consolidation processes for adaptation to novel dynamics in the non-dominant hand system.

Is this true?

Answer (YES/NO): NO